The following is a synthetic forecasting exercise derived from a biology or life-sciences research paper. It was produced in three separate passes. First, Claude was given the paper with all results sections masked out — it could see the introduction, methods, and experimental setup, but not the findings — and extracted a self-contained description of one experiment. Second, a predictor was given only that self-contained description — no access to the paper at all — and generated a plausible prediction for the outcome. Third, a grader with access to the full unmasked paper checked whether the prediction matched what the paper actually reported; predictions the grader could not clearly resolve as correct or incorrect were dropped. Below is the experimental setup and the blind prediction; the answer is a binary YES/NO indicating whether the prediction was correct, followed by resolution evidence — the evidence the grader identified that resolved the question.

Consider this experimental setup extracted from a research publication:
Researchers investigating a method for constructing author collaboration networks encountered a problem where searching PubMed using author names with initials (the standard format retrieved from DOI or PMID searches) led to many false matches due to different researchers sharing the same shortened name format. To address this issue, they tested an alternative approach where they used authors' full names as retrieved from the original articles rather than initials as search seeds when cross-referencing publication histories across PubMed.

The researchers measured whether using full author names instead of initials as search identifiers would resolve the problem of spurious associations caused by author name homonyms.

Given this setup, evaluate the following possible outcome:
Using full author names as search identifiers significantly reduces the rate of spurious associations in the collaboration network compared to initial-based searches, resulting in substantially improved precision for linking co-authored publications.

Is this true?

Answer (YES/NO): NO